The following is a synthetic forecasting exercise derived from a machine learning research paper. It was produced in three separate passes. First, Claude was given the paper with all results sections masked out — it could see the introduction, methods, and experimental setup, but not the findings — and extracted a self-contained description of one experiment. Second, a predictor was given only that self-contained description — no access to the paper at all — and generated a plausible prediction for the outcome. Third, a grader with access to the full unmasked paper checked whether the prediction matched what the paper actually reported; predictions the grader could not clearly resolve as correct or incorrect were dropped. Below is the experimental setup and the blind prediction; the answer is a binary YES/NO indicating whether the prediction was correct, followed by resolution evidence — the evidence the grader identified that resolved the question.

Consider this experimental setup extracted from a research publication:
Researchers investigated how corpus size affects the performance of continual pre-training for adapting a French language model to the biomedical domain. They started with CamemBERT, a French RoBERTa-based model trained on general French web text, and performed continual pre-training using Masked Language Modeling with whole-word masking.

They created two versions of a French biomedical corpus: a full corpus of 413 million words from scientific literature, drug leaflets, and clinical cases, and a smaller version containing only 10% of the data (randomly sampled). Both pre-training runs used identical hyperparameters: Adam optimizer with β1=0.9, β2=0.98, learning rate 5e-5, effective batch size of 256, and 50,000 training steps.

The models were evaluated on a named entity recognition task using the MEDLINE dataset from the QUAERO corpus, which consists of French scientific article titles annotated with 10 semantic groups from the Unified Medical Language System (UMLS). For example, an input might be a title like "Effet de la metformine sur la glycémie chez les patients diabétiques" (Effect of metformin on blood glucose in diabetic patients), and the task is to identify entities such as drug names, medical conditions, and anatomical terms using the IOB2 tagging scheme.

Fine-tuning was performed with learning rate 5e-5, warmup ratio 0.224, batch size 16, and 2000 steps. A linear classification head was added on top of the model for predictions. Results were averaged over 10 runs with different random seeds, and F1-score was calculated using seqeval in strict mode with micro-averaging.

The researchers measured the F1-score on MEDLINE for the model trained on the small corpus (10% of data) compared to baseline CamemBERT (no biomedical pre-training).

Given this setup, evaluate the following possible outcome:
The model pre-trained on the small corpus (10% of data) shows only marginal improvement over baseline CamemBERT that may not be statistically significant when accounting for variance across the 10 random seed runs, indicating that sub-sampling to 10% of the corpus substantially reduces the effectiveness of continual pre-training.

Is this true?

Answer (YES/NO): NO